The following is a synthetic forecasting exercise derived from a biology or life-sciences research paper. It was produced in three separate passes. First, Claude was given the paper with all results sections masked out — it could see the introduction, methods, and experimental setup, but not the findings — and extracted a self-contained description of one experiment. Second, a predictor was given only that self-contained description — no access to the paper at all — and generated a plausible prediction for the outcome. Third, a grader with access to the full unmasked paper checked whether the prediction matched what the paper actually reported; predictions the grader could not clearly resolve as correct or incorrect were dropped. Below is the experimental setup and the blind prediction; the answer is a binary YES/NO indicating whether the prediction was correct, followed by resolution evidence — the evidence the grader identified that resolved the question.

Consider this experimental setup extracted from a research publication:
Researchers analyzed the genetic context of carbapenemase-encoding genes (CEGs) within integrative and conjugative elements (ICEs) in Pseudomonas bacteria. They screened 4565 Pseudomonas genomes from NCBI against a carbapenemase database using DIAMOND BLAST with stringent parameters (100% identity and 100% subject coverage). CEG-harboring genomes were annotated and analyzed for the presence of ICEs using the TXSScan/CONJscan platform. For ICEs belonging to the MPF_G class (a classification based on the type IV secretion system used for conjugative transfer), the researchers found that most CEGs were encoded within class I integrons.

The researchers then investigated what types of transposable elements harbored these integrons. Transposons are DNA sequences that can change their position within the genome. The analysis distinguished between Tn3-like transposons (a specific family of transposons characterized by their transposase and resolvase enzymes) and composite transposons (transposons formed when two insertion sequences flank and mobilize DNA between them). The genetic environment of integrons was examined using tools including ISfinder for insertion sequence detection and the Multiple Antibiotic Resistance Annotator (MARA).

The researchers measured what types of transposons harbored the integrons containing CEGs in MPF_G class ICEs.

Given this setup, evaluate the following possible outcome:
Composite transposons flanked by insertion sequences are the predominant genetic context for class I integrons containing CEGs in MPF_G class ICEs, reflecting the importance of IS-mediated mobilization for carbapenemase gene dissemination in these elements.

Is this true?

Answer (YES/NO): NO